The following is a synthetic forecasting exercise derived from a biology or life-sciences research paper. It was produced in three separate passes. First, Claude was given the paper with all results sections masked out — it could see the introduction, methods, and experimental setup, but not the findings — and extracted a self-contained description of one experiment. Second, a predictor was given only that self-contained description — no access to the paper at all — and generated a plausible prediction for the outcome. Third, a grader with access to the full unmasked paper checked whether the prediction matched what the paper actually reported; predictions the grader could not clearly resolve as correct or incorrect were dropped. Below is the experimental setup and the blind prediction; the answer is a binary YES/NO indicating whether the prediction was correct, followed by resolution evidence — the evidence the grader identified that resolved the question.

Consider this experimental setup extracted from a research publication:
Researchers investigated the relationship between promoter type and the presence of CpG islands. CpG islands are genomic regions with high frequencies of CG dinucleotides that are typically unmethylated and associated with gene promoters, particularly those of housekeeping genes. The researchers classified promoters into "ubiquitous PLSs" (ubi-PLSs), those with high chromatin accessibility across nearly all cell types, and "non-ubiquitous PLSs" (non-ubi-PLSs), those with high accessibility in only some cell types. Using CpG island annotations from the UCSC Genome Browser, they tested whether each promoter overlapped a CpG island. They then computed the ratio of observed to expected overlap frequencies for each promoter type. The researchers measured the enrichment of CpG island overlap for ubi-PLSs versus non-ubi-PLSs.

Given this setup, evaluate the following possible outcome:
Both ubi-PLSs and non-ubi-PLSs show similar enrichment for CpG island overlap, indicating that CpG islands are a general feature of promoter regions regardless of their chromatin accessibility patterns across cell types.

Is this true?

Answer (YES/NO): NO